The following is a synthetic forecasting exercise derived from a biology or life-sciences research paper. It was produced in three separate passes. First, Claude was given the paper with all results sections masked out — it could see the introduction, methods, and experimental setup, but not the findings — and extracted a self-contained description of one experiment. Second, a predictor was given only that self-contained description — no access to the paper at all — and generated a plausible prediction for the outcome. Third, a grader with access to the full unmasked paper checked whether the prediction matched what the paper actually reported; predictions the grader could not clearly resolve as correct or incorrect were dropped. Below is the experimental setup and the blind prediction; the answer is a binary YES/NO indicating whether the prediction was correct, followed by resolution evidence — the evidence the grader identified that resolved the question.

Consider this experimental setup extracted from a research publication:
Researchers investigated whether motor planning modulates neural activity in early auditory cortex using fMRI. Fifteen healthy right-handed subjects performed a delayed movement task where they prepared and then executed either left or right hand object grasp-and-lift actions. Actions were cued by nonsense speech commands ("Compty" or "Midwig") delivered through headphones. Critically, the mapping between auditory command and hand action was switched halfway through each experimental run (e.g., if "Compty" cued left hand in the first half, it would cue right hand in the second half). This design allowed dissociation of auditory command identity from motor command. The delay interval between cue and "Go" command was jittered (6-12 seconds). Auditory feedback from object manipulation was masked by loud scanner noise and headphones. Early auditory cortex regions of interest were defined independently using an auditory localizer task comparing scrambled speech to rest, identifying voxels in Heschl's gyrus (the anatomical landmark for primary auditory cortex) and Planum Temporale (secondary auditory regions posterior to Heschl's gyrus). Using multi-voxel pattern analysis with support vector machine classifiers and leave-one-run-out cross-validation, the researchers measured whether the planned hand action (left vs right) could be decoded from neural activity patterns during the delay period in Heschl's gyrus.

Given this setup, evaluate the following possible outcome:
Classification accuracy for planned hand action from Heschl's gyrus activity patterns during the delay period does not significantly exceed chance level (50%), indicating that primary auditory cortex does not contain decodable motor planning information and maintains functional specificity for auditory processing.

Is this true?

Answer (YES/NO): NO